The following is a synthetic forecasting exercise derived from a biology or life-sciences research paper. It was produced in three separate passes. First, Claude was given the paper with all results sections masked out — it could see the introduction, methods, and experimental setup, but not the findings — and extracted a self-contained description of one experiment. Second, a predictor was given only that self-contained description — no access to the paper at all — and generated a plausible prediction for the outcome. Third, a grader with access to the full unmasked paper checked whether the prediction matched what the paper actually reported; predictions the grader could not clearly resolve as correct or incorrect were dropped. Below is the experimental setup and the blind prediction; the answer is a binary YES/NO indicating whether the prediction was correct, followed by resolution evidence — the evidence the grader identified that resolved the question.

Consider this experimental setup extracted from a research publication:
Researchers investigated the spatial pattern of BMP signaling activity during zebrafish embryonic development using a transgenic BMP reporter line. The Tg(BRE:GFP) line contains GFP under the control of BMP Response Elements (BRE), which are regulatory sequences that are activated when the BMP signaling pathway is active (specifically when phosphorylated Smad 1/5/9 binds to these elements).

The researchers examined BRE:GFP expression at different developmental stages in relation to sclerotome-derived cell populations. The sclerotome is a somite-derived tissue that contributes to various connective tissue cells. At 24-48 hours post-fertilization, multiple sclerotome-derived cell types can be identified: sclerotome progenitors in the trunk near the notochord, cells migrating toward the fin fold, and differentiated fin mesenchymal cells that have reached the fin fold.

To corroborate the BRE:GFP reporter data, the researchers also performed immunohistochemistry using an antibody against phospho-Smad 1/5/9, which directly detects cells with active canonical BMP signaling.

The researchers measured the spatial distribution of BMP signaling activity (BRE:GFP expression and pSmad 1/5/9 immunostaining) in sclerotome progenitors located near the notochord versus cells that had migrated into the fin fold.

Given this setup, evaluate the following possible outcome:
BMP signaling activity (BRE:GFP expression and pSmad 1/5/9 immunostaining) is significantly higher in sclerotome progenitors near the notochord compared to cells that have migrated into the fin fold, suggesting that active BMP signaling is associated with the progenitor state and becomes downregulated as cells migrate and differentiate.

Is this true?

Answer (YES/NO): NO